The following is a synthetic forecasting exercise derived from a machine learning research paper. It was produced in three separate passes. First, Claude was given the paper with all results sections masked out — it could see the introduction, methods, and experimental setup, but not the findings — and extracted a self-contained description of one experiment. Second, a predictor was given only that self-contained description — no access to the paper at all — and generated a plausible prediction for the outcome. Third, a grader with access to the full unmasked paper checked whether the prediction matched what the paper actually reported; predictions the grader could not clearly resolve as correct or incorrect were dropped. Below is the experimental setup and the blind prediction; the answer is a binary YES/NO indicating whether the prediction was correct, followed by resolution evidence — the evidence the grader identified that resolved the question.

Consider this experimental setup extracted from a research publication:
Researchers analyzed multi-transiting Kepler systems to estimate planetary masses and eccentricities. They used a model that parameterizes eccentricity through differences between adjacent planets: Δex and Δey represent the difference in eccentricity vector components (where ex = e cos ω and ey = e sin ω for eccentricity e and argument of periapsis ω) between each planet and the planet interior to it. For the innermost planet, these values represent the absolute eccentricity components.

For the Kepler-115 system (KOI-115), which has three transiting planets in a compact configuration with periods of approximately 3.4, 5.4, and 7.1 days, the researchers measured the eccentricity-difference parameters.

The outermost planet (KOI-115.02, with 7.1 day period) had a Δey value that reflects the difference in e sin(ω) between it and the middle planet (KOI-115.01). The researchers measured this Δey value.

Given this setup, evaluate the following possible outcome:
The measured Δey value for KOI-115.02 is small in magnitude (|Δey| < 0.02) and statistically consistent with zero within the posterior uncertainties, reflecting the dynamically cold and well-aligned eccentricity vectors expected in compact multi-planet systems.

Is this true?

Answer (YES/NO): NO